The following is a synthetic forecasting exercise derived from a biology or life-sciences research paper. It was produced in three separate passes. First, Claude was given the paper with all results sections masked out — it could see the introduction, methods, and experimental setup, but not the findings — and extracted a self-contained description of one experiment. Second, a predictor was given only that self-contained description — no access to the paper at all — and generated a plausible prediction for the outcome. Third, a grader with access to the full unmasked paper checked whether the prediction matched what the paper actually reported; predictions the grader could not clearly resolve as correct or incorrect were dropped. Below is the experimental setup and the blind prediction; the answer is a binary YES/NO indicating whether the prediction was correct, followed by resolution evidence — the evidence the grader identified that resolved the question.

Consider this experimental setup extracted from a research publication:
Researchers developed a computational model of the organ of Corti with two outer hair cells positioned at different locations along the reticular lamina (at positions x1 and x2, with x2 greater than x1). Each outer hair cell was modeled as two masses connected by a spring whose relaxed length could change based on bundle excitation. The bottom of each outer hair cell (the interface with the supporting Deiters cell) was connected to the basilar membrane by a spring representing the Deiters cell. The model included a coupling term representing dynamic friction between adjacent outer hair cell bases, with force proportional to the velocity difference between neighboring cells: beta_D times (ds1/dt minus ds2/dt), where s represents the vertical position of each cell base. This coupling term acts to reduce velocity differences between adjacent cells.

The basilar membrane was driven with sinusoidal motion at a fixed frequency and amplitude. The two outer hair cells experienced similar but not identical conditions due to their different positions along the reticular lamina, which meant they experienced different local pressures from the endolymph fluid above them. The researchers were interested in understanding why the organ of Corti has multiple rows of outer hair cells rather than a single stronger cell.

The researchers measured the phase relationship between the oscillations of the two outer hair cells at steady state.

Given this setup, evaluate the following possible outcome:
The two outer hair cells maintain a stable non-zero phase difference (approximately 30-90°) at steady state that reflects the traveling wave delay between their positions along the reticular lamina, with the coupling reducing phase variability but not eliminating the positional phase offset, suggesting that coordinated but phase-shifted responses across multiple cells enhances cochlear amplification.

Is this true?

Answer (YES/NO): NO